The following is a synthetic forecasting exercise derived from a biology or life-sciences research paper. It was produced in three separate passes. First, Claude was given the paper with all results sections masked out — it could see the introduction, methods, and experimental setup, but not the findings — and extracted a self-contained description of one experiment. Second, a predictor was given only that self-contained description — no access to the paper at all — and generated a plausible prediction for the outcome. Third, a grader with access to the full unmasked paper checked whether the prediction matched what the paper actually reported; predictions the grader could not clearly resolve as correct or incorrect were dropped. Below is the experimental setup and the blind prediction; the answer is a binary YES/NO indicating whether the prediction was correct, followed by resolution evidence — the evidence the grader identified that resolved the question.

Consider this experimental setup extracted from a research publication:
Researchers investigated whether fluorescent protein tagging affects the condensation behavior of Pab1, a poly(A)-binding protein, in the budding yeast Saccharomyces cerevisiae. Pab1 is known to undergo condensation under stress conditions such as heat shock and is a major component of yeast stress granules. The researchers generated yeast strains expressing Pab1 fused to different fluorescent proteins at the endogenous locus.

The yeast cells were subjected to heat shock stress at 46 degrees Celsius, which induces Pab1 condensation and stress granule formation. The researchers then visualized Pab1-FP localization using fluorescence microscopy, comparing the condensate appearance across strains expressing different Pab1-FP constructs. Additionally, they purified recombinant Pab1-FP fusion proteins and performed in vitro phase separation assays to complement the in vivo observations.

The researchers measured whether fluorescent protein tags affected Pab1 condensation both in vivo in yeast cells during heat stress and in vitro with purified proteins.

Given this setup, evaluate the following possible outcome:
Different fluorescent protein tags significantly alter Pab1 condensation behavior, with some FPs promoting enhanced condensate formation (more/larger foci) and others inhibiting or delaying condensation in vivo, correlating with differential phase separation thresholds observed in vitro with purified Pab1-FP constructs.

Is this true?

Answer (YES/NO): YES